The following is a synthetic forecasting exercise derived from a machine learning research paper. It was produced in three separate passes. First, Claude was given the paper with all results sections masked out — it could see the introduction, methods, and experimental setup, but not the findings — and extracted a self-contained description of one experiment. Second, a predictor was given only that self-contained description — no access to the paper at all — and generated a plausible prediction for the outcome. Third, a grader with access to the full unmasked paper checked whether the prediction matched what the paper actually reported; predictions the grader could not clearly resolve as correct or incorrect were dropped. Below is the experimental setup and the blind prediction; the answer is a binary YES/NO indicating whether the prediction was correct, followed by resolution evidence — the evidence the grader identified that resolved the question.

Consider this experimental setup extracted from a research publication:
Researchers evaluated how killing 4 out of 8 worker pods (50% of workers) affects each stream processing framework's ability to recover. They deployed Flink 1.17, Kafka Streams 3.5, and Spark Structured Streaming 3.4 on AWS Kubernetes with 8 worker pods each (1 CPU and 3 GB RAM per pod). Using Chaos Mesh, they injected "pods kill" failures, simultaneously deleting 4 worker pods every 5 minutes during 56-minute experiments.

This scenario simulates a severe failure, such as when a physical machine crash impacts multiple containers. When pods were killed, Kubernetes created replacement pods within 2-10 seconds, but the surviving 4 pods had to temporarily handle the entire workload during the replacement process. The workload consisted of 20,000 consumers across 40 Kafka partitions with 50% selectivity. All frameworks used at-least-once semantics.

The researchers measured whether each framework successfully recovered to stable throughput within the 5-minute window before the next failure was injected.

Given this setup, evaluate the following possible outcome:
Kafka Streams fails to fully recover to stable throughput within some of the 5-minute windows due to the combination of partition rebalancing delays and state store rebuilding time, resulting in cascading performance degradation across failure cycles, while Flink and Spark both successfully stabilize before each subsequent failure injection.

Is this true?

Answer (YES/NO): YES